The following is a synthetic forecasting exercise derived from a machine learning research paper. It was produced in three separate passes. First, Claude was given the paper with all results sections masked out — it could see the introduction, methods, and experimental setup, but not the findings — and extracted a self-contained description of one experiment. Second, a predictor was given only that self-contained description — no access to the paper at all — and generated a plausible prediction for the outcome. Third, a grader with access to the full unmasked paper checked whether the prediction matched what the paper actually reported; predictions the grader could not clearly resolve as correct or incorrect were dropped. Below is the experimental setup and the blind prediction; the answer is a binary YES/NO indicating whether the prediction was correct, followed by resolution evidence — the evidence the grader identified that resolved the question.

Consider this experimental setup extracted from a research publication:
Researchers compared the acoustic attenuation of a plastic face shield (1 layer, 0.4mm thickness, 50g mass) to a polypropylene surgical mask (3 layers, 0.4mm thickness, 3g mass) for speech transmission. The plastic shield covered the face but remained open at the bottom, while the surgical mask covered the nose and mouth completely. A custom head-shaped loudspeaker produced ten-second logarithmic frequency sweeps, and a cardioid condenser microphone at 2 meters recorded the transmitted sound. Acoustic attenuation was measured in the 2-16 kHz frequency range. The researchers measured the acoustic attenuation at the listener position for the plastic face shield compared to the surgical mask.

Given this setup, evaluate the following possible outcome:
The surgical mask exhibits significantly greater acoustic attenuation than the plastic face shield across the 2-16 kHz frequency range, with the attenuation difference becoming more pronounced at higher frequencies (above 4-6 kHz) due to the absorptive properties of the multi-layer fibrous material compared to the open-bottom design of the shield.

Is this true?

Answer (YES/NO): NO